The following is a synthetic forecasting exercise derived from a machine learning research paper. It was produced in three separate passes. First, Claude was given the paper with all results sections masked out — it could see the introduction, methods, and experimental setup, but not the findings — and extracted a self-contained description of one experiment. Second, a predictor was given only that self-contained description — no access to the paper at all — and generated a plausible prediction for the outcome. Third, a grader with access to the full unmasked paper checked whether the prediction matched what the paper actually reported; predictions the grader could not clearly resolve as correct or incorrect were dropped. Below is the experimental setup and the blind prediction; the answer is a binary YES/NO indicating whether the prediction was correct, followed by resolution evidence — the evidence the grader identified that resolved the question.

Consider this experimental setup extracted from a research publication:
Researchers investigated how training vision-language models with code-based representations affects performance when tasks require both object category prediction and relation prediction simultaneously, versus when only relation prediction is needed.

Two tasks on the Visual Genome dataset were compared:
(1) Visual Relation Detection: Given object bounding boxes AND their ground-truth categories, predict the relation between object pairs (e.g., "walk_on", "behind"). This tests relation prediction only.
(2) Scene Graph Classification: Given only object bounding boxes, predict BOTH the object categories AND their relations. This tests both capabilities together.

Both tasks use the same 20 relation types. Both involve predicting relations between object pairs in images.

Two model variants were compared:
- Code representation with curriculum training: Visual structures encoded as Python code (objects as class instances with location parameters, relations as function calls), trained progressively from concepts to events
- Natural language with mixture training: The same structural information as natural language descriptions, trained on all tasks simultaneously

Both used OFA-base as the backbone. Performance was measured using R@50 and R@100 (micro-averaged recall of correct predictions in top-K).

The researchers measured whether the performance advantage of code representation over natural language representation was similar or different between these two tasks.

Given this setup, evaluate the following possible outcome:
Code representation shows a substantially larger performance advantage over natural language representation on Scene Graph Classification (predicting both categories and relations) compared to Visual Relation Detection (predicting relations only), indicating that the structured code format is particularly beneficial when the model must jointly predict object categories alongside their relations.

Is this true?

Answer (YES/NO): YES